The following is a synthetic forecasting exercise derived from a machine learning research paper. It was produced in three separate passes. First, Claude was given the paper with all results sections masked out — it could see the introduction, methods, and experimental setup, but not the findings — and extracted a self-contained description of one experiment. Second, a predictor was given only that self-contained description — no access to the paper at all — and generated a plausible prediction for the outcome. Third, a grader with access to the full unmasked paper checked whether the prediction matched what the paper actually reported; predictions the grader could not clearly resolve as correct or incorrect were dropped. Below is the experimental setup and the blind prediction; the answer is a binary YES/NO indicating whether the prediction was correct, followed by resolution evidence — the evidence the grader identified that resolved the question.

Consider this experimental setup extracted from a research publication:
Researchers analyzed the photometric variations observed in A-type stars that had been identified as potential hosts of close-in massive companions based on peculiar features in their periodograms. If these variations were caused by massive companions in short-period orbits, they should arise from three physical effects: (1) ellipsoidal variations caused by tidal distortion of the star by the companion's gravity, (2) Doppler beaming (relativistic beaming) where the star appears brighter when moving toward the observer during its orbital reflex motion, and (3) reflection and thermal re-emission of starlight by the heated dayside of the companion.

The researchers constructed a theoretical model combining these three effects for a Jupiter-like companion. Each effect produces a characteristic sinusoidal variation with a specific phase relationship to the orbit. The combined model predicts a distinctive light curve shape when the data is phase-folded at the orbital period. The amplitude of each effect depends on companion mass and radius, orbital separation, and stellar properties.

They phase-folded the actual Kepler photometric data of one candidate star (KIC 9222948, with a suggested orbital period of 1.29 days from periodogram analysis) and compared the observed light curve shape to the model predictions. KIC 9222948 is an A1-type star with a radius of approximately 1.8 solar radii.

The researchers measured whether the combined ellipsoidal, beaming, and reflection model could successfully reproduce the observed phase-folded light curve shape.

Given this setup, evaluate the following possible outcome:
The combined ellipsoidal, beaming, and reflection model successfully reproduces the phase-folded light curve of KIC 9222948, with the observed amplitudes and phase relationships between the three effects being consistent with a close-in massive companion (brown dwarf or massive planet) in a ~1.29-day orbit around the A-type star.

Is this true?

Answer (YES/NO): NO